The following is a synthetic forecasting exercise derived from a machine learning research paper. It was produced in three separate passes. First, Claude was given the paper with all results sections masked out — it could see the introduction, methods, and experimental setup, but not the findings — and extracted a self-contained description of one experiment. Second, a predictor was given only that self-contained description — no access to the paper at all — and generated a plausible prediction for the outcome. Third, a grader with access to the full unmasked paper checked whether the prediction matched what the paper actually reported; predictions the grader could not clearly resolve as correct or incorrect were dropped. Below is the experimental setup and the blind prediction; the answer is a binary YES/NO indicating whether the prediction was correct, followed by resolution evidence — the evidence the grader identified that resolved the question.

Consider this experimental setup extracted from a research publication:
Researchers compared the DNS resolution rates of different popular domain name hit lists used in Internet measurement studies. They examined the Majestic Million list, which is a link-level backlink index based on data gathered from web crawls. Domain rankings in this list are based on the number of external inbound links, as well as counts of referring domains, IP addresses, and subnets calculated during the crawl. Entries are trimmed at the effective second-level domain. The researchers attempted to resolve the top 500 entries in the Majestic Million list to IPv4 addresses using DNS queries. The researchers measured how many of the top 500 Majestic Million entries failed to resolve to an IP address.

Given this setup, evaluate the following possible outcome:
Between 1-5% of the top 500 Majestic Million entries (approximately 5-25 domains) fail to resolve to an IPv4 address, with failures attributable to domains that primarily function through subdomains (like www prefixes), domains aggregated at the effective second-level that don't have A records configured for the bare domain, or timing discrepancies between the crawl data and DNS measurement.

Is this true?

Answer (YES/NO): YES